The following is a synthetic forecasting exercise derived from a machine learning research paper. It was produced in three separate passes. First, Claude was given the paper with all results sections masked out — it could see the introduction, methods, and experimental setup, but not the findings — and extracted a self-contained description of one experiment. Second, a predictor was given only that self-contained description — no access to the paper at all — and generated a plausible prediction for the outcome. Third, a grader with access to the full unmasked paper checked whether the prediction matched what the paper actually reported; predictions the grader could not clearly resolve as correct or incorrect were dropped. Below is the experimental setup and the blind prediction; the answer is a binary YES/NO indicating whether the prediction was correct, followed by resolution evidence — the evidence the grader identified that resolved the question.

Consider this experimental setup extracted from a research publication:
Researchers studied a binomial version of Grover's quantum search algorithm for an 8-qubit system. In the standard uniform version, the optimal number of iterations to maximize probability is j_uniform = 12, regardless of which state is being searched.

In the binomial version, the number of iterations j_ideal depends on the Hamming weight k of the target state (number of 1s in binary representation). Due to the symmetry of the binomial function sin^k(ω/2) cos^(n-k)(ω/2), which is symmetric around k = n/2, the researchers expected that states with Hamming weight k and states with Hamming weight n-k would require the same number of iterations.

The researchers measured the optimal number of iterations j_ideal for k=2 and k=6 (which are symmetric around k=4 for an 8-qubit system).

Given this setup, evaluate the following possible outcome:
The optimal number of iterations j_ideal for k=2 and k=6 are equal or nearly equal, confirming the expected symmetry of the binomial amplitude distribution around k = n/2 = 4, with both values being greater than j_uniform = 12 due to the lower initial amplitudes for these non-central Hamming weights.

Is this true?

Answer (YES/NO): NO